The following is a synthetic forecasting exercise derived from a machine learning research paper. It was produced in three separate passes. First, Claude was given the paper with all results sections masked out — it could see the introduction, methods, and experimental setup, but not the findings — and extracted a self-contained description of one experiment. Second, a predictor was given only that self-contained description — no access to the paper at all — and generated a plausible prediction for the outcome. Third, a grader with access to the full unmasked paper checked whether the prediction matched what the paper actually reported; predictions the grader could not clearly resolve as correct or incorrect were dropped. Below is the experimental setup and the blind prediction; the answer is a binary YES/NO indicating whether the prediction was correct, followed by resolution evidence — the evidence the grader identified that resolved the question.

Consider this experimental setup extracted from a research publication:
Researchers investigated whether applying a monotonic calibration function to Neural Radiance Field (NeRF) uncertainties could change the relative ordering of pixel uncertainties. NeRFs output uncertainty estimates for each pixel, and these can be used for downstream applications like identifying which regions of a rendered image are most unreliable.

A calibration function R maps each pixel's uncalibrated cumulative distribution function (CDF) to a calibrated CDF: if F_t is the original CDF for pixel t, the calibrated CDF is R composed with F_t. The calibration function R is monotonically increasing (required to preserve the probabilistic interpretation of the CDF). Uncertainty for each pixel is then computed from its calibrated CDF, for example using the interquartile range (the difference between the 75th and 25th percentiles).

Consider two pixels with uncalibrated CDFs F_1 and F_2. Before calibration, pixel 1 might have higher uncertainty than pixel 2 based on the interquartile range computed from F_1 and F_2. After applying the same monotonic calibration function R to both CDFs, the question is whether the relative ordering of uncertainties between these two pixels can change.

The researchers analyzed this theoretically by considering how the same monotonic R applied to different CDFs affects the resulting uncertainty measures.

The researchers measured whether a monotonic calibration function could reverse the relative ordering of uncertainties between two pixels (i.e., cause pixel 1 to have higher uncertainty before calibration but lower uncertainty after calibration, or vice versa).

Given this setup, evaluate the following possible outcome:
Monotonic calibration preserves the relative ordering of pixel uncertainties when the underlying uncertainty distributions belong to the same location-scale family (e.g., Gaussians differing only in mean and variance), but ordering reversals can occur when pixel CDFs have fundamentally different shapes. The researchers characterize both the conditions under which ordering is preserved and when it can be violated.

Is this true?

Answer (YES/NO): NO